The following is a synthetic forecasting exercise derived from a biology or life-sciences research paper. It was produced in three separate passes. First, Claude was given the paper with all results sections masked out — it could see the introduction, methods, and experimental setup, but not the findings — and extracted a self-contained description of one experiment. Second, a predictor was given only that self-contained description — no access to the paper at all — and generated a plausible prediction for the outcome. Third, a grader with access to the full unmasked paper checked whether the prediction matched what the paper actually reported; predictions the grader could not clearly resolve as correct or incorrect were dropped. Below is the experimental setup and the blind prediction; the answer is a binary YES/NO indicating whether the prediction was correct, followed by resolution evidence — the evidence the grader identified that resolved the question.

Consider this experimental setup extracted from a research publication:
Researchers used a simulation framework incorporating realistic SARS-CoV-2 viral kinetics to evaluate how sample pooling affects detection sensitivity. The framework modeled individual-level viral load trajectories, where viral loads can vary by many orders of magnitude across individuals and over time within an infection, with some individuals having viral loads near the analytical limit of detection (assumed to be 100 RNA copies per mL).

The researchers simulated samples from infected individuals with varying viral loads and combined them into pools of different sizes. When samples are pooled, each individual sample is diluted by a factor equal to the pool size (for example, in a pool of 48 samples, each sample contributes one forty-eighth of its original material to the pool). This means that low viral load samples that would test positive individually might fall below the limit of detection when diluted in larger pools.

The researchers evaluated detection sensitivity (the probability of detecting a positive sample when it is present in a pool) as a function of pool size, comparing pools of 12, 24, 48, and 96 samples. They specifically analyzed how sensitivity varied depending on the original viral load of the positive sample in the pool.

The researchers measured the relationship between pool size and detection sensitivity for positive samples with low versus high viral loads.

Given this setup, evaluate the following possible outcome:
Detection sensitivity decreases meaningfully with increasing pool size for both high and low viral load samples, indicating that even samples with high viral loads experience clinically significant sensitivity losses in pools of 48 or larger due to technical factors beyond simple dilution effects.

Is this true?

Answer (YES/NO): NO